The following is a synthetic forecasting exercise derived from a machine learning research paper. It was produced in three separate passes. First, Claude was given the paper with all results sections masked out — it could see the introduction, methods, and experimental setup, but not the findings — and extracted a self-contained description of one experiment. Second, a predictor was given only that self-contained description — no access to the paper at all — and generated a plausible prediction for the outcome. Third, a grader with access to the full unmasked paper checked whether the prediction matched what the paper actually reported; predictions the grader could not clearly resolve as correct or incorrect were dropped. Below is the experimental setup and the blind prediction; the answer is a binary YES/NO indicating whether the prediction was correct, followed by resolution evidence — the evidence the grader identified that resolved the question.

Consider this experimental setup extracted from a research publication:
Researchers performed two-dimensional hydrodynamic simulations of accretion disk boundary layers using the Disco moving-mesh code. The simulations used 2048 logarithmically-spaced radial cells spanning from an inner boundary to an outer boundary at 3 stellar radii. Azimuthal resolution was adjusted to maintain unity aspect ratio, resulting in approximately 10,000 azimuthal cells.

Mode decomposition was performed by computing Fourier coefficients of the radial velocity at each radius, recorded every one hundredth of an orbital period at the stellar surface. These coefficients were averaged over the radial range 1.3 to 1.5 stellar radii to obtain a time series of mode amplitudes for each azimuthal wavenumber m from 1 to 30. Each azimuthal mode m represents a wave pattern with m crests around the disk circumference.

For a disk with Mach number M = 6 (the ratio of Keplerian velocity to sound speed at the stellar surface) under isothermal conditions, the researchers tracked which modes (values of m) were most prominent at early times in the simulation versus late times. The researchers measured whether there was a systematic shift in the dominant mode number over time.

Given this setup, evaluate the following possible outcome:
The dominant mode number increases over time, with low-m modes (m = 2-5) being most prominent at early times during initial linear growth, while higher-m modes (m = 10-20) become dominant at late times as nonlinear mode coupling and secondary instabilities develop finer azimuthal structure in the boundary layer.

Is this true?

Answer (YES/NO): NO